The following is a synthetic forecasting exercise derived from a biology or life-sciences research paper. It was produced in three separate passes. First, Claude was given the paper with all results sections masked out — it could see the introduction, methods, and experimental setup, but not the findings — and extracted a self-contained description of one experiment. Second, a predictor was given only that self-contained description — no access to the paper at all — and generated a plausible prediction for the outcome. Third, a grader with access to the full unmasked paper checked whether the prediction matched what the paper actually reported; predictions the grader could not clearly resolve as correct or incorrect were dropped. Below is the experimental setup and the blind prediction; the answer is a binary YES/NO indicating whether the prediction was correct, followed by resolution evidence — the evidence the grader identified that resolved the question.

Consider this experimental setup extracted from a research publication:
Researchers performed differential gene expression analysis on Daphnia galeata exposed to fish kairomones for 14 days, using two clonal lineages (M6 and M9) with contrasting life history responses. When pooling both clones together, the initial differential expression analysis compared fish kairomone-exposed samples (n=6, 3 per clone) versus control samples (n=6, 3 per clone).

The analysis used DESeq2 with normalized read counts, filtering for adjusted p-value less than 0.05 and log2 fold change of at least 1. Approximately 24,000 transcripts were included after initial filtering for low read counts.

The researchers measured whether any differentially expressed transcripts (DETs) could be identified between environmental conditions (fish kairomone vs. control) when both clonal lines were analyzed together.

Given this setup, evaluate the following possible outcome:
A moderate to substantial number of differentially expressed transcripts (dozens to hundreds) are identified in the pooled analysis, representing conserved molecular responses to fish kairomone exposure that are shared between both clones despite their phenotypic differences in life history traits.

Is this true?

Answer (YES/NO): NO